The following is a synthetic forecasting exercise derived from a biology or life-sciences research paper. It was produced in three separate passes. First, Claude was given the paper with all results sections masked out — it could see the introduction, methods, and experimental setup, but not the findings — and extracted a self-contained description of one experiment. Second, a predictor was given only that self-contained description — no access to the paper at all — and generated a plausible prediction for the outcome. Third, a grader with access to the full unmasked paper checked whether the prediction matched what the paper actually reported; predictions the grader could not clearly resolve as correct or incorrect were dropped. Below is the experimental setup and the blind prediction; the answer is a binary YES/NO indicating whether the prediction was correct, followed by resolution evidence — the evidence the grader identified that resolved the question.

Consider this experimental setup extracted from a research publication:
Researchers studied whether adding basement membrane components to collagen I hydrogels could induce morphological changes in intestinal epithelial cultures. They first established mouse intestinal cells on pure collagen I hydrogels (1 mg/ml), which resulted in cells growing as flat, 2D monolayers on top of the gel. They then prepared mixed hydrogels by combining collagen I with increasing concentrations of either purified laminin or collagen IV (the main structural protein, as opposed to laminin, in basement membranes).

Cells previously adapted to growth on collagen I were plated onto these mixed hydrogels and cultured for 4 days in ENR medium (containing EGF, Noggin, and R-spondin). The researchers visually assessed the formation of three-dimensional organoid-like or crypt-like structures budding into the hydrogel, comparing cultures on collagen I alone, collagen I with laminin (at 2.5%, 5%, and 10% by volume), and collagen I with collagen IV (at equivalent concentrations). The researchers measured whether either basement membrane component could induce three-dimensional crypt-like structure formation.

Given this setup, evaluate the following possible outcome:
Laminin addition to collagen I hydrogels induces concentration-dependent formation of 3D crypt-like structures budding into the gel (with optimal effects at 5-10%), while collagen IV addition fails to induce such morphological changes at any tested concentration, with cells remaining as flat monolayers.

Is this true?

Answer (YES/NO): YES